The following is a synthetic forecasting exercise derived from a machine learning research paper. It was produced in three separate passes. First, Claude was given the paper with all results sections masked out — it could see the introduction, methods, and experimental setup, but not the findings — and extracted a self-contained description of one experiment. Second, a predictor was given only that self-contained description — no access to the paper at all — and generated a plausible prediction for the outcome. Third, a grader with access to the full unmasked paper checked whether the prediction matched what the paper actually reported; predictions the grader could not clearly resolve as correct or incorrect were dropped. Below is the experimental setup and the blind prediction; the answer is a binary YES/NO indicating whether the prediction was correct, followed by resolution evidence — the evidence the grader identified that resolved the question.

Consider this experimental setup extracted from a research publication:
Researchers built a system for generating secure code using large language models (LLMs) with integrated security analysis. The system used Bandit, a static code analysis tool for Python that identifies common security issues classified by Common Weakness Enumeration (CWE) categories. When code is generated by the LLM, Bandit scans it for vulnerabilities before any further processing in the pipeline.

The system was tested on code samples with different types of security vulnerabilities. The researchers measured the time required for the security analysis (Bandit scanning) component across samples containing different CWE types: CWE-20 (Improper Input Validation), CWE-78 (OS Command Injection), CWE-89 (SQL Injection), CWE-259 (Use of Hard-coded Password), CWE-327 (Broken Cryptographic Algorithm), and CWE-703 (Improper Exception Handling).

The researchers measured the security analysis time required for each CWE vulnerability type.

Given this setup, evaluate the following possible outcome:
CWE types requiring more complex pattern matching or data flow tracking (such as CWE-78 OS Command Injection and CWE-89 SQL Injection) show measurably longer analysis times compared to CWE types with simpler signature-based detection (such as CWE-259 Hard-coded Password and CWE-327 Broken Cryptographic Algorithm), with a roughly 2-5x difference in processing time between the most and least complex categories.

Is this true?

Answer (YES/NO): NO